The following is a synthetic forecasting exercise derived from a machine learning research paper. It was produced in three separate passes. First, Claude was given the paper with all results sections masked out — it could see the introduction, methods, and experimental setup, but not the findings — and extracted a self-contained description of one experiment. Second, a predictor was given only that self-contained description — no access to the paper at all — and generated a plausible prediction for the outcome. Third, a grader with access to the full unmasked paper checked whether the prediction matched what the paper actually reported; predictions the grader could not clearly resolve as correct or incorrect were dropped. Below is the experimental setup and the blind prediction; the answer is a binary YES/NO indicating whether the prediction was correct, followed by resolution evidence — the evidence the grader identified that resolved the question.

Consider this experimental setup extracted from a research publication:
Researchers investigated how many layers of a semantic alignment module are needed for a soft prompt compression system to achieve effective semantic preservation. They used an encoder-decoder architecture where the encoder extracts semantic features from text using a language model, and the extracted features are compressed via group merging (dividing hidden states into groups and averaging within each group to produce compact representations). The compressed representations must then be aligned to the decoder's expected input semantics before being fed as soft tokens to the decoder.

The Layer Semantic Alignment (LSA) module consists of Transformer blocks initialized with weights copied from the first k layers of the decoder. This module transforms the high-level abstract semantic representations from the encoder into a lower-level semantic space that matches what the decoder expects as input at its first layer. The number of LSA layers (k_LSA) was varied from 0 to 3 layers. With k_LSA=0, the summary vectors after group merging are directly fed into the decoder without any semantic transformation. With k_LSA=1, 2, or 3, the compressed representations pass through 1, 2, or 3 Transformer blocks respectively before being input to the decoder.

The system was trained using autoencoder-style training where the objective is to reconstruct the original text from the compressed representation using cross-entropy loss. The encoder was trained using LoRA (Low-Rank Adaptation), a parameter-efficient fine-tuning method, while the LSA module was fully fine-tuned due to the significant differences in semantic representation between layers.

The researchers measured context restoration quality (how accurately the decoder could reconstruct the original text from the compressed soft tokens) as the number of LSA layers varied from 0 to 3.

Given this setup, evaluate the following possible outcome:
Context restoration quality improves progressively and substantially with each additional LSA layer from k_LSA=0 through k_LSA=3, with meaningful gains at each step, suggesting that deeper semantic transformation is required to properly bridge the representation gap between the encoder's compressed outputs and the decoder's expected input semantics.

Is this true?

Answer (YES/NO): NO